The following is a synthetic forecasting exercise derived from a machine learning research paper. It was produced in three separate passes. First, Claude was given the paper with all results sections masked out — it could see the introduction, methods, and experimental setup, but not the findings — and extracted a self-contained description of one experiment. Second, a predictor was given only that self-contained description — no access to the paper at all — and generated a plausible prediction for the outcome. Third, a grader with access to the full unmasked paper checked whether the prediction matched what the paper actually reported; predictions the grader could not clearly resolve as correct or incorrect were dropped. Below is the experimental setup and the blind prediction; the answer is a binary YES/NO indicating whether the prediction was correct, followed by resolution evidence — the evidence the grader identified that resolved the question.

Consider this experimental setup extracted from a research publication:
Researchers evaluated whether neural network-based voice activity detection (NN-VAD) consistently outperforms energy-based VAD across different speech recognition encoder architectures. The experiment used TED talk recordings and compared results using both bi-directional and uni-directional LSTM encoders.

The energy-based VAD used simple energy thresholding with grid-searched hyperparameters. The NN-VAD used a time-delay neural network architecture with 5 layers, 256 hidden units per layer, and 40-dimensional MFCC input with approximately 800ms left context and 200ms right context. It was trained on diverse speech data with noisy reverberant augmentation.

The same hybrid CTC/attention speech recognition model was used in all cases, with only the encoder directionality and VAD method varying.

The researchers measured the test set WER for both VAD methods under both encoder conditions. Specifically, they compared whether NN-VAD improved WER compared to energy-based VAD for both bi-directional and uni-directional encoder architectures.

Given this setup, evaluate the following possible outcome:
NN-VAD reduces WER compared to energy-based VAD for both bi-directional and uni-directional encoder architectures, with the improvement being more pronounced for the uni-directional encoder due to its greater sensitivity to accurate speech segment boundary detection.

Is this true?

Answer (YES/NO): NO